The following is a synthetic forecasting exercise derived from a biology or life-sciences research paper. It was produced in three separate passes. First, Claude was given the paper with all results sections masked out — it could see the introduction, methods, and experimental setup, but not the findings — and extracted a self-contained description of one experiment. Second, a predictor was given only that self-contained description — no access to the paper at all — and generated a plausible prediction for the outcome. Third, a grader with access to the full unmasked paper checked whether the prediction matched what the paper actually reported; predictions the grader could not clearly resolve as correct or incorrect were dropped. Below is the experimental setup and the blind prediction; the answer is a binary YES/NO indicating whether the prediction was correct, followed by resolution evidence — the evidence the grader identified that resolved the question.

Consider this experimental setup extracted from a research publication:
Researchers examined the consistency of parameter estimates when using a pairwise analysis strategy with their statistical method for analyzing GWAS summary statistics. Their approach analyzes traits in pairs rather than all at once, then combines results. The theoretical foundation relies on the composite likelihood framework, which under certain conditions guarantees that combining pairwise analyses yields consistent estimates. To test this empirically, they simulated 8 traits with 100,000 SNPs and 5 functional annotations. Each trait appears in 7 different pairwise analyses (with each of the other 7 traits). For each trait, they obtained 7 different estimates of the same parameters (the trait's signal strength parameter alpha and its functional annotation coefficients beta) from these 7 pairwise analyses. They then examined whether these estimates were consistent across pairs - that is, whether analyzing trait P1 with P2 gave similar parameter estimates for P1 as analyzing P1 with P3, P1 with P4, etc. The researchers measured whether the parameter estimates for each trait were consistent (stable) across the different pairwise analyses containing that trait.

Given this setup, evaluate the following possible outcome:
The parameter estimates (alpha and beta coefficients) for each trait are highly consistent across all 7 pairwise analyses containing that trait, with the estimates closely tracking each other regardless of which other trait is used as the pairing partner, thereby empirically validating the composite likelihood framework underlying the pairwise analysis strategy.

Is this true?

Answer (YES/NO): YES